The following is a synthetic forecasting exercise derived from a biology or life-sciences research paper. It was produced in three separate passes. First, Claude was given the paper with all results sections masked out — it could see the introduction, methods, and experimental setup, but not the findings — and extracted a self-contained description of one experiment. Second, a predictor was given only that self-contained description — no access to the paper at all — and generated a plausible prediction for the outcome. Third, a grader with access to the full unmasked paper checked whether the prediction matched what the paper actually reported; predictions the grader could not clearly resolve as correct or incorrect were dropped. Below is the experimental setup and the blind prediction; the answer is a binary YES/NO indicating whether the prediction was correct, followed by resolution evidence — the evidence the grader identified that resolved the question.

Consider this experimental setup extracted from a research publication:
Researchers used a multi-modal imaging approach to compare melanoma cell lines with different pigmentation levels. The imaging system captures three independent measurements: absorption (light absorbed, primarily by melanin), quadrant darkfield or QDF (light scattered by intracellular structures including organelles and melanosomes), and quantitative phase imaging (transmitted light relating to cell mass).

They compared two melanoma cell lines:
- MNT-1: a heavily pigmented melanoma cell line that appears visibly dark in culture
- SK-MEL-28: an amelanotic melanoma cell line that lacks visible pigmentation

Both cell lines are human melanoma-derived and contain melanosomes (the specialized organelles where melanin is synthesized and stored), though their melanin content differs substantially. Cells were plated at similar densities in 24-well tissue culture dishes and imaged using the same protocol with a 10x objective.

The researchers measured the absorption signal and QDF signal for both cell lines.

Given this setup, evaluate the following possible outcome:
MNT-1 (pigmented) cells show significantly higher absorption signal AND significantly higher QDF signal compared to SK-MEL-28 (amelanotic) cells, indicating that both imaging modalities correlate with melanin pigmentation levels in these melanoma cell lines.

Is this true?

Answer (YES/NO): NO